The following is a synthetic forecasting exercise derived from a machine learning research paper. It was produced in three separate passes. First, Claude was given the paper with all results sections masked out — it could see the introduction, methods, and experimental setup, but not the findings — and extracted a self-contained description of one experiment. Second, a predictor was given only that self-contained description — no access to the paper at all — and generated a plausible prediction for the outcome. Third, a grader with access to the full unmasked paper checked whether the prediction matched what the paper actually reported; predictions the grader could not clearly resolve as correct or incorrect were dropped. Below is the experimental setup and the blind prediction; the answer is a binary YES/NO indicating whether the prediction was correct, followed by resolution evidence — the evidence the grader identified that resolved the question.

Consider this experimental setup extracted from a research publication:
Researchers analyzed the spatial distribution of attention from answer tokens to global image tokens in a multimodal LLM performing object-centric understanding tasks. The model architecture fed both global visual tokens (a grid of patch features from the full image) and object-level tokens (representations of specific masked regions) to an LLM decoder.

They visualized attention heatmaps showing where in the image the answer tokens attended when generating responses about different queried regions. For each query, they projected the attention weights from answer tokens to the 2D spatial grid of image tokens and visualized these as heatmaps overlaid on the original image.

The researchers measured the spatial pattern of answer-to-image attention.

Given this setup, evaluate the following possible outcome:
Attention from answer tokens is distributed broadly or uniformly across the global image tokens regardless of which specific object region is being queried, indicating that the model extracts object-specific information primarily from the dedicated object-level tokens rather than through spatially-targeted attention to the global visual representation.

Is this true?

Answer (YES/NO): NO